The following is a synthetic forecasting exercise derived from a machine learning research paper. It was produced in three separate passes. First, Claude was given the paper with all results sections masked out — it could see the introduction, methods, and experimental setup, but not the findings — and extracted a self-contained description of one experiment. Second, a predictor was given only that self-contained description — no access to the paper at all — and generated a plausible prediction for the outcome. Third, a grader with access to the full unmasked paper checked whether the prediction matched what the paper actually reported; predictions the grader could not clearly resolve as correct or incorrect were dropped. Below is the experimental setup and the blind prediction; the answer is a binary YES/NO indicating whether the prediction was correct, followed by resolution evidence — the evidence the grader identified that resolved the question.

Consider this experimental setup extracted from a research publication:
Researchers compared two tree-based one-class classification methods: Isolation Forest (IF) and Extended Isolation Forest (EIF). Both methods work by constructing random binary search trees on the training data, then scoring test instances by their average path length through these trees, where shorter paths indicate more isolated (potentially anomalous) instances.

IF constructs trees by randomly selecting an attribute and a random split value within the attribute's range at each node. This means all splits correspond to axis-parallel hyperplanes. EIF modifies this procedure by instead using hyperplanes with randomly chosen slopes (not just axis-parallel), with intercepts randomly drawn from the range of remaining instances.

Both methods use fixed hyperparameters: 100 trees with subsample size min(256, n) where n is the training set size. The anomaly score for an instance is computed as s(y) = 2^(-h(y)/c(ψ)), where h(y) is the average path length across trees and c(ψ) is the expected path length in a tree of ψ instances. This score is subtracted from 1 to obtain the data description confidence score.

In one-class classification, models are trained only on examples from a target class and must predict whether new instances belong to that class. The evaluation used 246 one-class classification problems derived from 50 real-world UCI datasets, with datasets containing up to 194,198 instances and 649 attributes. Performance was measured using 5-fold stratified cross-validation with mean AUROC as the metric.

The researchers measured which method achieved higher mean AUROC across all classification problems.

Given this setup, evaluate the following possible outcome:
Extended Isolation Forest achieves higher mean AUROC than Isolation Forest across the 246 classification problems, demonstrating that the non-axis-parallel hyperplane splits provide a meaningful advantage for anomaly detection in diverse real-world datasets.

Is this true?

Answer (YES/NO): NO